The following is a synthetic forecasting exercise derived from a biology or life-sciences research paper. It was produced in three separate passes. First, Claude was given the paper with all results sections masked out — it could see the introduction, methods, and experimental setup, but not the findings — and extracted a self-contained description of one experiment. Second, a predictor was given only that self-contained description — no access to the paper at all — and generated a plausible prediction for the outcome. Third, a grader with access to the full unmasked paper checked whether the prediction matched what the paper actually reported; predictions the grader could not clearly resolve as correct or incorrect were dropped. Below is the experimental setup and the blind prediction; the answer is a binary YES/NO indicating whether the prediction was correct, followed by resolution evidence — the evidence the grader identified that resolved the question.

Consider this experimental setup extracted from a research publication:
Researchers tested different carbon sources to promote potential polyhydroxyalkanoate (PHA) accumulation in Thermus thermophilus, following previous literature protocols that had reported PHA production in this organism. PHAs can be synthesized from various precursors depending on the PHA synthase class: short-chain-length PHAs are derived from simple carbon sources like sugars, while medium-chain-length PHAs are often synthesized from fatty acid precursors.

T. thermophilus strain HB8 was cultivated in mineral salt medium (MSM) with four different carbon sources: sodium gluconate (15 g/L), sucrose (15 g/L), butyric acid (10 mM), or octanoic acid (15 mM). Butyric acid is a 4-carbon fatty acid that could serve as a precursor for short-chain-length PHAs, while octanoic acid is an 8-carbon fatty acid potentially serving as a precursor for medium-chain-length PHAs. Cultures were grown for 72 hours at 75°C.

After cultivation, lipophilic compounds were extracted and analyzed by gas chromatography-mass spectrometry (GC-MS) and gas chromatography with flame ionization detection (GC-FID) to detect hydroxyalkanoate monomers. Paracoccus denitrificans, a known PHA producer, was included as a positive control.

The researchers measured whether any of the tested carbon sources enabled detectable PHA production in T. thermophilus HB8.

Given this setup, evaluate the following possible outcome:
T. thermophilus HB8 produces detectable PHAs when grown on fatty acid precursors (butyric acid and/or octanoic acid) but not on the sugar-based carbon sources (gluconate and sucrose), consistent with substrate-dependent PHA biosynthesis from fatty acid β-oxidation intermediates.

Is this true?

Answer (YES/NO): NO